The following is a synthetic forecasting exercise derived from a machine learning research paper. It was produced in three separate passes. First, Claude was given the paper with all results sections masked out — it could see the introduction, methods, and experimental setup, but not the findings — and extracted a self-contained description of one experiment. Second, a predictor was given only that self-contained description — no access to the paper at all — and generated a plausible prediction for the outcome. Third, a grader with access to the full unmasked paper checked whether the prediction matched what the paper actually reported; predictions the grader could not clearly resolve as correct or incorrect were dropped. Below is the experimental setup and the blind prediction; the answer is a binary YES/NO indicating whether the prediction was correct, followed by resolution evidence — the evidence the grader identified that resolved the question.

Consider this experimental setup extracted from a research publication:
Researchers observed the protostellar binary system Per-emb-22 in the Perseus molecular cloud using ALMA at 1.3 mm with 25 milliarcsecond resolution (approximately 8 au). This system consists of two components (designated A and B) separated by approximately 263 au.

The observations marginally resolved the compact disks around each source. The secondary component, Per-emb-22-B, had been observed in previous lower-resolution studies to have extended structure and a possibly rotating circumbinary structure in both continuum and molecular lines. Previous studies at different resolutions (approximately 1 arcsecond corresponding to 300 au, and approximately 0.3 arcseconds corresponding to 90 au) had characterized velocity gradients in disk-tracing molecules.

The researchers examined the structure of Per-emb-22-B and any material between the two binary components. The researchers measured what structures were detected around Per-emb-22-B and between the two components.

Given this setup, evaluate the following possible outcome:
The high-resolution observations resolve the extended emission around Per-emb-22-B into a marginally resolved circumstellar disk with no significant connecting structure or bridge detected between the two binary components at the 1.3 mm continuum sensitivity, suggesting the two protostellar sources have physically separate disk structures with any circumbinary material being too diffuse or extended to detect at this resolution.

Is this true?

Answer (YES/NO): NO